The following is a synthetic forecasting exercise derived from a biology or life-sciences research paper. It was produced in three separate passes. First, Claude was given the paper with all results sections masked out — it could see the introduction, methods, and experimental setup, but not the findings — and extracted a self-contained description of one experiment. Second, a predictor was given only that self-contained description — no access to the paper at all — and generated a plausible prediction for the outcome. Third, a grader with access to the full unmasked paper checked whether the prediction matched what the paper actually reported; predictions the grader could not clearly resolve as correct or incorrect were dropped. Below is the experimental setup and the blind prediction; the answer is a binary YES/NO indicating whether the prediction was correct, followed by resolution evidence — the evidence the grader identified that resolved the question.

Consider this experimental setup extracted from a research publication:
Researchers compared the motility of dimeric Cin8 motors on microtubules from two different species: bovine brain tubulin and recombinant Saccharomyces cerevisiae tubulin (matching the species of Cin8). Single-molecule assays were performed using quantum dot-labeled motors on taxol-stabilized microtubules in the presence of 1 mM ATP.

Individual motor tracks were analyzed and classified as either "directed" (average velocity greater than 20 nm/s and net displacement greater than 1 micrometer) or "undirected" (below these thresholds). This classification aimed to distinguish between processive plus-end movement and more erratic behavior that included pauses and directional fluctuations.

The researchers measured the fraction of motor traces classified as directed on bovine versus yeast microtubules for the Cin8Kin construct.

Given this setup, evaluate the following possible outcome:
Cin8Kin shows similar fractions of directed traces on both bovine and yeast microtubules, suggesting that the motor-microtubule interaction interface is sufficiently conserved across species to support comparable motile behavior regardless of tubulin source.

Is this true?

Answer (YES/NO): NO